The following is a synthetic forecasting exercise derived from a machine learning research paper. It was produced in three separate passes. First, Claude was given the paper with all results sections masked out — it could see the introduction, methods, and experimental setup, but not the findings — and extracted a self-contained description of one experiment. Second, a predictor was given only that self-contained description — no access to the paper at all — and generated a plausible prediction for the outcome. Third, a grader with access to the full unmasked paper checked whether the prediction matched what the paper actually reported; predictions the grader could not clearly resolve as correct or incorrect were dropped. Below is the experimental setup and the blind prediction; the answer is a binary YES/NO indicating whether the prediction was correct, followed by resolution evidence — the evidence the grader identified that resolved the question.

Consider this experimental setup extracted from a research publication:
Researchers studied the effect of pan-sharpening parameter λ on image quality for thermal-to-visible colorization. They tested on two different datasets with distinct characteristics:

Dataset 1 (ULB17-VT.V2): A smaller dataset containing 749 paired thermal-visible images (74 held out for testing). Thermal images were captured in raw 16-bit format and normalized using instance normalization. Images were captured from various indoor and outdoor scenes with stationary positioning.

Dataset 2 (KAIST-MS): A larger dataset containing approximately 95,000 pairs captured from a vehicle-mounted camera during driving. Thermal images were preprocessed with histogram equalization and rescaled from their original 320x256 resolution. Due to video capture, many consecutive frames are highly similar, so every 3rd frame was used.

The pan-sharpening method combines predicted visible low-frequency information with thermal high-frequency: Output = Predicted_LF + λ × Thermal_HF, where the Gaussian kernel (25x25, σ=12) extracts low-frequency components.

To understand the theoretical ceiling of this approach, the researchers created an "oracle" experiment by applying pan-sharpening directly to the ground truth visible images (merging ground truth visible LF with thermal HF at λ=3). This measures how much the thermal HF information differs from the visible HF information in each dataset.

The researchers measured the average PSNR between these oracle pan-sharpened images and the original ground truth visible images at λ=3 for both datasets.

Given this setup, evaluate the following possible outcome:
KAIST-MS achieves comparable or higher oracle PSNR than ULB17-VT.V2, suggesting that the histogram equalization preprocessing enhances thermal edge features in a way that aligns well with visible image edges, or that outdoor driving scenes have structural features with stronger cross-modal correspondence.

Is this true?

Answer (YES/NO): NO